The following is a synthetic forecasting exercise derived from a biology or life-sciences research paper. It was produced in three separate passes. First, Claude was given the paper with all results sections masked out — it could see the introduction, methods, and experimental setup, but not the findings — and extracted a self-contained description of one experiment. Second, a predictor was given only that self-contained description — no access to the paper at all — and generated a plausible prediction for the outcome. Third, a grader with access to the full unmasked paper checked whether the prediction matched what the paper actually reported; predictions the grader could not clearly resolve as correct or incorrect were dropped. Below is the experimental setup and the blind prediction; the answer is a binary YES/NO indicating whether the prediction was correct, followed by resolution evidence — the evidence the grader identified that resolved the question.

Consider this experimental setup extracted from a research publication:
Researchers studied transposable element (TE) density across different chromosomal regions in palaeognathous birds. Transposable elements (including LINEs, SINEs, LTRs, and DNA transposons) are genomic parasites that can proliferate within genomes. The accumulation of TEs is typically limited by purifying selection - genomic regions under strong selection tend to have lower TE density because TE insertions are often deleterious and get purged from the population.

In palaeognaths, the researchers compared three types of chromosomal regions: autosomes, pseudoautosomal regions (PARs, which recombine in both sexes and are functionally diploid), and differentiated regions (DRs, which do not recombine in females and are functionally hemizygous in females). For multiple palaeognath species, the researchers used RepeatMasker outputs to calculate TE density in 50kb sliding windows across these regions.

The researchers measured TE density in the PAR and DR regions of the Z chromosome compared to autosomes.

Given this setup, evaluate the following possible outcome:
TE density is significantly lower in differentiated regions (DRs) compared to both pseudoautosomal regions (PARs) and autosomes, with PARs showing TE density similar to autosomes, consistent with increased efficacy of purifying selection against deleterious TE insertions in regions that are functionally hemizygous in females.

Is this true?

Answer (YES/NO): NO